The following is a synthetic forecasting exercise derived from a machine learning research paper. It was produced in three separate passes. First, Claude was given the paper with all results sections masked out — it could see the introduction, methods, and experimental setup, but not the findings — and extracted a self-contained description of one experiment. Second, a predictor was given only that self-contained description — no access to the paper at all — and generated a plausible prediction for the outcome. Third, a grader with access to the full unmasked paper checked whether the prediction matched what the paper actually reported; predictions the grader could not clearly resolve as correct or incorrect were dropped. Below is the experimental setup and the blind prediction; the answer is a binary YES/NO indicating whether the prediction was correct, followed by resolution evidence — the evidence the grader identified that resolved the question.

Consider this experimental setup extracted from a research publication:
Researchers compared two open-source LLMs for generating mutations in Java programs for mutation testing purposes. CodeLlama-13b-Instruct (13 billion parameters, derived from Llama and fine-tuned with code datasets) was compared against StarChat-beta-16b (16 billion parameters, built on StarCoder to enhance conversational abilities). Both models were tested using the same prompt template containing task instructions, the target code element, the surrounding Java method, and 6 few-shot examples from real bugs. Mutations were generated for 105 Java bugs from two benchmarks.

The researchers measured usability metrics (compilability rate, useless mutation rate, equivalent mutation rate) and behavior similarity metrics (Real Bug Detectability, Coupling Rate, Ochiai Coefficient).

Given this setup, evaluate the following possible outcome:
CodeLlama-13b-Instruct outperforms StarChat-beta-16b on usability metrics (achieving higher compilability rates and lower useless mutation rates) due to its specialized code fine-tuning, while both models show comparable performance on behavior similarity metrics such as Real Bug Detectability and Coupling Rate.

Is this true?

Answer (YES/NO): NO